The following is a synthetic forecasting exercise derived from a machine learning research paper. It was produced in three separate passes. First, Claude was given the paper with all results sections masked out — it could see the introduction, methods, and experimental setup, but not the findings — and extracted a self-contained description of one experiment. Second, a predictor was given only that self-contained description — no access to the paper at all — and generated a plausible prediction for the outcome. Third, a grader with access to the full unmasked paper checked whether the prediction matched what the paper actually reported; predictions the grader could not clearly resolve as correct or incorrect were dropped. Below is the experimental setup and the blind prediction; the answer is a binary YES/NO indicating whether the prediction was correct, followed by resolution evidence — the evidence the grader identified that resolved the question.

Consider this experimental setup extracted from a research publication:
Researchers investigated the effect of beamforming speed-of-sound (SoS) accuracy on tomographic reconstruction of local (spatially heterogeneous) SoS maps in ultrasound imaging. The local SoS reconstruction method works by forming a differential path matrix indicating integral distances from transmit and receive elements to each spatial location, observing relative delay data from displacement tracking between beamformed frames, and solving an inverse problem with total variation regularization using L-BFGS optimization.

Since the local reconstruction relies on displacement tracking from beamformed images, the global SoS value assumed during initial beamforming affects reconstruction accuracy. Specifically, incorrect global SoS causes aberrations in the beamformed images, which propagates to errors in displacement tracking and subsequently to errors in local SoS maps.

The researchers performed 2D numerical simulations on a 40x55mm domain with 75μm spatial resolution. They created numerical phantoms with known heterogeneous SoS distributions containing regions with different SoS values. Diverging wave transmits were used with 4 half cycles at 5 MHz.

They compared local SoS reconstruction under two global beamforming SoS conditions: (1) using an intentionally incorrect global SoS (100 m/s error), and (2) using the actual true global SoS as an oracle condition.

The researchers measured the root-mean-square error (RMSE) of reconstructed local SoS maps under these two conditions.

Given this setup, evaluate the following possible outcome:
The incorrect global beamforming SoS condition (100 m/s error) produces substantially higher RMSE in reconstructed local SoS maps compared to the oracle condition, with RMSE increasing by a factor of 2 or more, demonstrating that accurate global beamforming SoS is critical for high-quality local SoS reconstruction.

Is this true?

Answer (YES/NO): YES